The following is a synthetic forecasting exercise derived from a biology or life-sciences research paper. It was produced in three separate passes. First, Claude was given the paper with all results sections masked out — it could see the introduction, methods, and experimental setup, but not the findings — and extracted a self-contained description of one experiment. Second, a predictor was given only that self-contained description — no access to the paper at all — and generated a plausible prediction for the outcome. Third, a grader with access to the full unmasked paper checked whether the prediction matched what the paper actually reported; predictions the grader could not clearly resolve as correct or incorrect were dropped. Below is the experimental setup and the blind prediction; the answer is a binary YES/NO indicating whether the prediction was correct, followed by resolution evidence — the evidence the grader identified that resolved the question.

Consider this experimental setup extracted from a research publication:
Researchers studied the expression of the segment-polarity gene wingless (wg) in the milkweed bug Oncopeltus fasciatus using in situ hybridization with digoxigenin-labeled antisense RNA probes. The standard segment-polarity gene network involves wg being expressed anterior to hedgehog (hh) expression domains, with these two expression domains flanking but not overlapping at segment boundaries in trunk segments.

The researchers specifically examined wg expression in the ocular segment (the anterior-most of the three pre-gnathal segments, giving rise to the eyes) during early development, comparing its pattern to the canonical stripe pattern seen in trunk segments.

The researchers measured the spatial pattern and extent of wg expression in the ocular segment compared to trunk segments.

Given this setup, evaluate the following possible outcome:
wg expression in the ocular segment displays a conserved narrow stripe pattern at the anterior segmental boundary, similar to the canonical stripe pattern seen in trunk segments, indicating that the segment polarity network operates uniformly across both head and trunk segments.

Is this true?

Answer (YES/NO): NO